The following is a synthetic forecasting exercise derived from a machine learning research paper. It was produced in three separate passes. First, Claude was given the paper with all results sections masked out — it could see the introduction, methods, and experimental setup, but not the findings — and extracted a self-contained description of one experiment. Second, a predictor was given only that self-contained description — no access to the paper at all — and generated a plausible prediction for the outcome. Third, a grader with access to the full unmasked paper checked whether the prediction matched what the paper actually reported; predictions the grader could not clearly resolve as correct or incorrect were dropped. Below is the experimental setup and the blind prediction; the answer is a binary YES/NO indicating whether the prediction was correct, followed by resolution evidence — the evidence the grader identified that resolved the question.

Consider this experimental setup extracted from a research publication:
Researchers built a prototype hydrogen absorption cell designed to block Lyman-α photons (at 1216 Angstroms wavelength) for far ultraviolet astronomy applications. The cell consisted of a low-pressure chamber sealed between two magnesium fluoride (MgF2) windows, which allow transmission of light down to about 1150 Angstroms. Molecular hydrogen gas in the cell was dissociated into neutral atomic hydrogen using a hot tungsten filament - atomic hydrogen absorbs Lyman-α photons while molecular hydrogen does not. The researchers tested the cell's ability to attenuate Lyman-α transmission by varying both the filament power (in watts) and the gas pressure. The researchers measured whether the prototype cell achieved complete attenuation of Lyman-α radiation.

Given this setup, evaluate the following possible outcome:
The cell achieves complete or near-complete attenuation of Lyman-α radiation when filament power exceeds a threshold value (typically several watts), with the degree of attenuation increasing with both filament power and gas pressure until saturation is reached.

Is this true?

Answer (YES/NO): NO